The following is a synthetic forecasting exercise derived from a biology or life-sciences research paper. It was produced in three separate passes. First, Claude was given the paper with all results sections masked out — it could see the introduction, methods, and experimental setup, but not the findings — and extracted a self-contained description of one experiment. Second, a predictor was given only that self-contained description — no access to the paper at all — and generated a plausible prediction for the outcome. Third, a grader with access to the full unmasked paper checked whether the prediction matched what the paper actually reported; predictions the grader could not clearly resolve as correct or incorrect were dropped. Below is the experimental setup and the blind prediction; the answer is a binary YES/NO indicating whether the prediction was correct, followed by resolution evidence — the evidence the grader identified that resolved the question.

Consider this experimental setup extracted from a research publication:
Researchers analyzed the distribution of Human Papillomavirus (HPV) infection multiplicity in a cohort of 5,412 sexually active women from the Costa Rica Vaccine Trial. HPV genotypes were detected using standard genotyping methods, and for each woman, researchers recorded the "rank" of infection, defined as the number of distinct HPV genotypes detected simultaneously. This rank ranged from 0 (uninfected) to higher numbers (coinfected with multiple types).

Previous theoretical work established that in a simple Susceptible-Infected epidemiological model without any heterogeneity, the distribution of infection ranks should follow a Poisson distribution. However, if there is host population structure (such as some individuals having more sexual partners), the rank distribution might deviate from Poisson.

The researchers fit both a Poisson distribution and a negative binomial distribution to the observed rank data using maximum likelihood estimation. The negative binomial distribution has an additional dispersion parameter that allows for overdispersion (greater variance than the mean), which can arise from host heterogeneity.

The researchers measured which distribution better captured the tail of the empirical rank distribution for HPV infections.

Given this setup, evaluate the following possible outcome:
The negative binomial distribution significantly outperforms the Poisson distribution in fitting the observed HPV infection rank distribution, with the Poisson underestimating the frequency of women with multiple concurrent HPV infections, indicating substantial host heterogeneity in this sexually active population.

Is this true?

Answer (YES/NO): YES